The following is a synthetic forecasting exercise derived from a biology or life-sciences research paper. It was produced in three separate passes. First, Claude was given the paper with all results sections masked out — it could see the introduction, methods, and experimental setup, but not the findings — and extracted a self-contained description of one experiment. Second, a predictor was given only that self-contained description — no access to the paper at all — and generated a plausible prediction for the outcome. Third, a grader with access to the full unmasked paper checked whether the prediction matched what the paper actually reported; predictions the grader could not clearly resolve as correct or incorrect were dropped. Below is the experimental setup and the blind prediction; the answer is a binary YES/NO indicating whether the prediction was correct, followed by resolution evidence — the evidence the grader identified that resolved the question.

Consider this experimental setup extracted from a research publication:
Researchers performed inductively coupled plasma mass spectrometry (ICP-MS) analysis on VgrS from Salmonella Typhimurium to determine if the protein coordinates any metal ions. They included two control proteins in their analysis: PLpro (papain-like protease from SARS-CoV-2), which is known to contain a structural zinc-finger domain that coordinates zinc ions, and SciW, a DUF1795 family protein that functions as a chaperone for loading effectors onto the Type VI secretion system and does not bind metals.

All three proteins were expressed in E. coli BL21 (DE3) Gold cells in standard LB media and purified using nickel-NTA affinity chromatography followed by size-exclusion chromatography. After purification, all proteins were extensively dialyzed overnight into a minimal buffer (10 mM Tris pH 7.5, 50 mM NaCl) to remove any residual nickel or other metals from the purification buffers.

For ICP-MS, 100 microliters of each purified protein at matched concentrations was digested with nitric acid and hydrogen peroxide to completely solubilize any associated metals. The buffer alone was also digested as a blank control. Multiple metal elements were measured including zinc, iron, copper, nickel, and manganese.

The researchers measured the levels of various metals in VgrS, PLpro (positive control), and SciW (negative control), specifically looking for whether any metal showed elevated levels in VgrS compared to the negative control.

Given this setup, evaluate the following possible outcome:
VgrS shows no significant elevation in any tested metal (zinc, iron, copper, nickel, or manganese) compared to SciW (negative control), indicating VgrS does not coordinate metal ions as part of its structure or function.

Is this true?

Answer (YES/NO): YES